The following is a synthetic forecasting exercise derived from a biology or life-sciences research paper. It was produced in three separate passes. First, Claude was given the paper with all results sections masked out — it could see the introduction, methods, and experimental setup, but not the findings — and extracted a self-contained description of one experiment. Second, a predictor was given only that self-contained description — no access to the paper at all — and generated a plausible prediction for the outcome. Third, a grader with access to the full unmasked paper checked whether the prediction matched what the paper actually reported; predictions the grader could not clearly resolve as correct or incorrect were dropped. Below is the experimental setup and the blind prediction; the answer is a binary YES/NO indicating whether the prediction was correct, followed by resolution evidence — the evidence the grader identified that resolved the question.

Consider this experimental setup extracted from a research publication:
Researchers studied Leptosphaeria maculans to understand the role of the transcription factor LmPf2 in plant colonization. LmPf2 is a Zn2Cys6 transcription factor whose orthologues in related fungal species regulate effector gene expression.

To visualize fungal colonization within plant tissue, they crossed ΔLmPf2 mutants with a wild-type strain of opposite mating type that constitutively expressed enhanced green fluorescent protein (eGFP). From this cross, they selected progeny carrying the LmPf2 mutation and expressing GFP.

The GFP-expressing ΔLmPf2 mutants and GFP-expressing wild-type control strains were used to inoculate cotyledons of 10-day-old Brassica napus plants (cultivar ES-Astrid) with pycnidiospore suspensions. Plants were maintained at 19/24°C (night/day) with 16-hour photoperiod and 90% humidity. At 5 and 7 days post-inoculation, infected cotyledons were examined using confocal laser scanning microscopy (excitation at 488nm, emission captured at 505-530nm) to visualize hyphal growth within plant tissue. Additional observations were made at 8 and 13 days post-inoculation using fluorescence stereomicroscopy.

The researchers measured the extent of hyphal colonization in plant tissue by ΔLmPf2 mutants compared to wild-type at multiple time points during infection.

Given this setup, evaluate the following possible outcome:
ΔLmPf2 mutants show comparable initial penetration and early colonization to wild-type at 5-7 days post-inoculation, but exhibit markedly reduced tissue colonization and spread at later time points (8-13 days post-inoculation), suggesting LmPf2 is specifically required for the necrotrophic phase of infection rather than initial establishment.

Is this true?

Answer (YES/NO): NO